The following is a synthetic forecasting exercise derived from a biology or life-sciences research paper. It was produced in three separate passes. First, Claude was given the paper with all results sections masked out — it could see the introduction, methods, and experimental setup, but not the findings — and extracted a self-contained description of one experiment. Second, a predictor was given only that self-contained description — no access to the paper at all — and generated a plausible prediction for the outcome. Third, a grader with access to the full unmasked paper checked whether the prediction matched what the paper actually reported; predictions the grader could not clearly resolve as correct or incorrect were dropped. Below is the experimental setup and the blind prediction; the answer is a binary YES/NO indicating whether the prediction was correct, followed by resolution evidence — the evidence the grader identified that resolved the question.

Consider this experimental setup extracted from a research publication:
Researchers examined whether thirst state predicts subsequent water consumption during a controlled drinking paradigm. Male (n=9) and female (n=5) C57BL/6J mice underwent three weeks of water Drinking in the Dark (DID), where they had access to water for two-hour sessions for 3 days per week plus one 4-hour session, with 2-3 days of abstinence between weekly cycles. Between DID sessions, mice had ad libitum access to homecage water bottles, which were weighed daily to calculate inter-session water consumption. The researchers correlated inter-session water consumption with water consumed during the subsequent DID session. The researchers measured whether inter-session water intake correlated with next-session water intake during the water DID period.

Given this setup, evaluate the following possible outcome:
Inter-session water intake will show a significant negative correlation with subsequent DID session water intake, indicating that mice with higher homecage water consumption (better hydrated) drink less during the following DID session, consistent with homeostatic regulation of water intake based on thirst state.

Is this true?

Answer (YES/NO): YES